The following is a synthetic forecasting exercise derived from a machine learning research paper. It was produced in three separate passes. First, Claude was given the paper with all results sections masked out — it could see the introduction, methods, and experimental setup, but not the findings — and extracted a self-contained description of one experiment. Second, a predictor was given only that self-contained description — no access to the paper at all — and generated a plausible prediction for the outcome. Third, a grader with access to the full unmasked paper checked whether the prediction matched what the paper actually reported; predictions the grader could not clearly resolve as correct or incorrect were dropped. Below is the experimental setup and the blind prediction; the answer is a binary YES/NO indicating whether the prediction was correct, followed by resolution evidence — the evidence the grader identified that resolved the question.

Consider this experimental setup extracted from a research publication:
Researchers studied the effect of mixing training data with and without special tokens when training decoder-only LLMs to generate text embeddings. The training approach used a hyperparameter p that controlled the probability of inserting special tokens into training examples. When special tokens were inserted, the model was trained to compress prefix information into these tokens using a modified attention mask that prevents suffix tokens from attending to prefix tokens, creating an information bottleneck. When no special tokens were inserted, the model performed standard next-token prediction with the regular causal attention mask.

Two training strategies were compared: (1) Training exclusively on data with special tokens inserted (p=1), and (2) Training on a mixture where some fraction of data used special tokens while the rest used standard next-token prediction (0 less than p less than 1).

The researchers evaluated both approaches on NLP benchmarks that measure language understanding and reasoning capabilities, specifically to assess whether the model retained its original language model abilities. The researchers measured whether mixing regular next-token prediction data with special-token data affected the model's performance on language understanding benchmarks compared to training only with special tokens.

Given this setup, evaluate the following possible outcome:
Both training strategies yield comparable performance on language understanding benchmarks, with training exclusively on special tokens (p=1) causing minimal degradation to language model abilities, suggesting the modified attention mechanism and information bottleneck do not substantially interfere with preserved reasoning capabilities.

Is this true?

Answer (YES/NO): NO